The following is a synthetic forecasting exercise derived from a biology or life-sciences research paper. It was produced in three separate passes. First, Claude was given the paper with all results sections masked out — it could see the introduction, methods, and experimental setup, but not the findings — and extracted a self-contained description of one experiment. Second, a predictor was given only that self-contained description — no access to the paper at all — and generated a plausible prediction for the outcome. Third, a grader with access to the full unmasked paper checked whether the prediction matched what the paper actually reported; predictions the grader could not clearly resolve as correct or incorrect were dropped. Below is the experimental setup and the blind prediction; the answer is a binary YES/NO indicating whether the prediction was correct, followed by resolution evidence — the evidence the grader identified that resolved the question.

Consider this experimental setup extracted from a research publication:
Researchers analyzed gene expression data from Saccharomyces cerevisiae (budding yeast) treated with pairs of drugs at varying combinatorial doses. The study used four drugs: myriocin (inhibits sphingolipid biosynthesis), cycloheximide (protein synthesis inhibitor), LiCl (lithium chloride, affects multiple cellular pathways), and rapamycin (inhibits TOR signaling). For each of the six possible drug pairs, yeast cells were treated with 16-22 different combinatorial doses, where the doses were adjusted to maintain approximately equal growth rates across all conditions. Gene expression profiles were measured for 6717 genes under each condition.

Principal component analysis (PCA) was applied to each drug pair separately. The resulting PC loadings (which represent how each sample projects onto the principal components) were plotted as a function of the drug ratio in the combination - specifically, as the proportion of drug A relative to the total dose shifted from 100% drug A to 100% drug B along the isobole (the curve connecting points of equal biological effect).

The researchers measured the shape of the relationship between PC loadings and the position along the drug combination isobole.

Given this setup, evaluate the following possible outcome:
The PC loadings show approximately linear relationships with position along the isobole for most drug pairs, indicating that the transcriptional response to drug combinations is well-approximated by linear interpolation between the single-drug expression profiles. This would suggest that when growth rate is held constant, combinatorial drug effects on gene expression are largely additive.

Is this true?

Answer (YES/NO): NO